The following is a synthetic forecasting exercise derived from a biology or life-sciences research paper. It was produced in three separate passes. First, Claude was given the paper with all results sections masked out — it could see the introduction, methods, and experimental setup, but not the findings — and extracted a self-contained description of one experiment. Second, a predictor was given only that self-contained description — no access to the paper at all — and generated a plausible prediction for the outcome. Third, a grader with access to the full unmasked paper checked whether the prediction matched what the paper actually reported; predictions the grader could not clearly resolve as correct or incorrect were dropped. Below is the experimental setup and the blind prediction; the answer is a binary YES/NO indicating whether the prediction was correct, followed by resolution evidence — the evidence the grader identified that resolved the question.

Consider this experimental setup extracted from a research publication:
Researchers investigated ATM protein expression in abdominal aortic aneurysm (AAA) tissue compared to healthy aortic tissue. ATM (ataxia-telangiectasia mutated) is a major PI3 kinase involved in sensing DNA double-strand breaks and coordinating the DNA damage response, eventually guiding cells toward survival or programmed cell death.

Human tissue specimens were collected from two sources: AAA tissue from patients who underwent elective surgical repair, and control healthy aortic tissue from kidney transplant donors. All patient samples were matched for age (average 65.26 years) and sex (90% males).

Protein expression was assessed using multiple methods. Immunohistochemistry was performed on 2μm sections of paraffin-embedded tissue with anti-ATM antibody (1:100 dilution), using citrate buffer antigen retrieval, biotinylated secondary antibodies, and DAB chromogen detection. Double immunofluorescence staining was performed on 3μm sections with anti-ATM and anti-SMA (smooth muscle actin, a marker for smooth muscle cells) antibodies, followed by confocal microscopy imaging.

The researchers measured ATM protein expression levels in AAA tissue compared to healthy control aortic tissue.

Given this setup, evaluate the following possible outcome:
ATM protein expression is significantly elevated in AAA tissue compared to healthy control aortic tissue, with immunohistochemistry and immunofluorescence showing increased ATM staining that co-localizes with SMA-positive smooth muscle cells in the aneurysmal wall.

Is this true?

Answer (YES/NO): NO